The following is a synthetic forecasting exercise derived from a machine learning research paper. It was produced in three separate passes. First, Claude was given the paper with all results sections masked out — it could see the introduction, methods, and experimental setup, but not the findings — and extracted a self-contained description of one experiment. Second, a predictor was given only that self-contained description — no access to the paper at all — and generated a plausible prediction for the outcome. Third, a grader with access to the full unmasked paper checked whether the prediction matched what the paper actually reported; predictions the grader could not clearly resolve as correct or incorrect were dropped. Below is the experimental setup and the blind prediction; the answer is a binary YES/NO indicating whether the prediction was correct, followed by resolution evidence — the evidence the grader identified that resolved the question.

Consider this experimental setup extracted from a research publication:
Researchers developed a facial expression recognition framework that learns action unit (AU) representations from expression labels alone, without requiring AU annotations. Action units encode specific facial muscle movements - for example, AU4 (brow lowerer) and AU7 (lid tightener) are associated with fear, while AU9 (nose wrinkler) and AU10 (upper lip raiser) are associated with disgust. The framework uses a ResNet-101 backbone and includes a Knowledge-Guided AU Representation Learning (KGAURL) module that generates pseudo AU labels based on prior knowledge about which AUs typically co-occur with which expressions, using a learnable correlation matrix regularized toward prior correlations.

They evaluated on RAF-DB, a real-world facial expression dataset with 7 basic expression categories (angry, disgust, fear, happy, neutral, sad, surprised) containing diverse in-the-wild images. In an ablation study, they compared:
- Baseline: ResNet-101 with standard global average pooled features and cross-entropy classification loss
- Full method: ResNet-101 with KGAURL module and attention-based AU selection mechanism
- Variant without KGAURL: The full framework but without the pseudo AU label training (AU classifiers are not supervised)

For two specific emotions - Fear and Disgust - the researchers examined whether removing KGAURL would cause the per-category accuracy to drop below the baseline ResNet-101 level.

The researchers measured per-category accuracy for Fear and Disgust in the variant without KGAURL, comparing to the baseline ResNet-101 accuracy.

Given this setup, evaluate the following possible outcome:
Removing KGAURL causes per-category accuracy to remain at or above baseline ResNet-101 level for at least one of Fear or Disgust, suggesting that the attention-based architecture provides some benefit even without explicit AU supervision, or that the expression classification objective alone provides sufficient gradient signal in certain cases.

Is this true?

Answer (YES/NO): YES